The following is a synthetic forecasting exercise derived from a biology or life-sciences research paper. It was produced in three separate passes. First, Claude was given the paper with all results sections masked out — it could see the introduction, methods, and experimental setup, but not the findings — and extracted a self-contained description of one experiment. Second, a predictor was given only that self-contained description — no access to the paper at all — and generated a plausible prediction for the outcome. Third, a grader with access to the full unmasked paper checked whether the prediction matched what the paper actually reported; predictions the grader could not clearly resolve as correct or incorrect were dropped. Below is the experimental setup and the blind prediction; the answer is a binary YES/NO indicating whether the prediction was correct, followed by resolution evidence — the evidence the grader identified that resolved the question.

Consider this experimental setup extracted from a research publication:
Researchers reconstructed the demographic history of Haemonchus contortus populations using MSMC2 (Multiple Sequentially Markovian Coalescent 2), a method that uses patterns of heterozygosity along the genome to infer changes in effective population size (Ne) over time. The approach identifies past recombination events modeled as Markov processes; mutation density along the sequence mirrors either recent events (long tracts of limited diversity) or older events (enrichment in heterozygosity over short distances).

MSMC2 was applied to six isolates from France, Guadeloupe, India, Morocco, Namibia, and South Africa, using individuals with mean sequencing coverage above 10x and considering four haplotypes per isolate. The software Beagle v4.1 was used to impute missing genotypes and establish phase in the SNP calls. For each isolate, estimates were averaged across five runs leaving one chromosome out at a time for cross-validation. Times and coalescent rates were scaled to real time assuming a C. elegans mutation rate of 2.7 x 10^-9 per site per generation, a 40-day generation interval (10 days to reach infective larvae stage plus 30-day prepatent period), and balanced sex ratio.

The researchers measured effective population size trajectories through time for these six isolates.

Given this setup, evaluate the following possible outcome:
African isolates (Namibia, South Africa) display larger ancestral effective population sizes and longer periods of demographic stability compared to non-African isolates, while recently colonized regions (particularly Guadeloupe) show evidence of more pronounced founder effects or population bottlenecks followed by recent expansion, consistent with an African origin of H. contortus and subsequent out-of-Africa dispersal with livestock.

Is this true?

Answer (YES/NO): NO